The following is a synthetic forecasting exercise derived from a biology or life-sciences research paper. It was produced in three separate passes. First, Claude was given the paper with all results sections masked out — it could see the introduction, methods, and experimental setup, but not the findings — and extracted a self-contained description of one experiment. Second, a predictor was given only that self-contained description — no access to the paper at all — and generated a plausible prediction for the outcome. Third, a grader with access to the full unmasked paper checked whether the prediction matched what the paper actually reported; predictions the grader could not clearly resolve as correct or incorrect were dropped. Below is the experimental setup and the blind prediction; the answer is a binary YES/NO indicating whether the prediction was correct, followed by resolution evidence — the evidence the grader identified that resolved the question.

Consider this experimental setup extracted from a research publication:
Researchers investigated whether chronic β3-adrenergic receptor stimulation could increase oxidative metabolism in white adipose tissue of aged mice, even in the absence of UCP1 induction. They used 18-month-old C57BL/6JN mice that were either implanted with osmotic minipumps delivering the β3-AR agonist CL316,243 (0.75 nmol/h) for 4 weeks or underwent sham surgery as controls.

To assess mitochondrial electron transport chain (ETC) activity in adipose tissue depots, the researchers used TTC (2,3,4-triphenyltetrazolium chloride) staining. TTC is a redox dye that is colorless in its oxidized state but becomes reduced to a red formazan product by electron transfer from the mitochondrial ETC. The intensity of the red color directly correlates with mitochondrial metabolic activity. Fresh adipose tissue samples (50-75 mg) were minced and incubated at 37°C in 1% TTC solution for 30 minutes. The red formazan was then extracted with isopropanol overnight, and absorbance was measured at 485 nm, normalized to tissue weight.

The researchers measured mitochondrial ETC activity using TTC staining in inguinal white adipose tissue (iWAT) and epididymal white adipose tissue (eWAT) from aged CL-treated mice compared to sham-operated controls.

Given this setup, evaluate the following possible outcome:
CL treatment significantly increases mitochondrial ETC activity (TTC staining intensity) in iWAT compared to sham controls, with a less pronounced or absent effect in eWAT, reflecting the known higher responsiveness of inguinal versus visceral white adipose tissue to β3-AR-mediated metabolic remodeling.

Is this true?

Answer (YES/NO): NO